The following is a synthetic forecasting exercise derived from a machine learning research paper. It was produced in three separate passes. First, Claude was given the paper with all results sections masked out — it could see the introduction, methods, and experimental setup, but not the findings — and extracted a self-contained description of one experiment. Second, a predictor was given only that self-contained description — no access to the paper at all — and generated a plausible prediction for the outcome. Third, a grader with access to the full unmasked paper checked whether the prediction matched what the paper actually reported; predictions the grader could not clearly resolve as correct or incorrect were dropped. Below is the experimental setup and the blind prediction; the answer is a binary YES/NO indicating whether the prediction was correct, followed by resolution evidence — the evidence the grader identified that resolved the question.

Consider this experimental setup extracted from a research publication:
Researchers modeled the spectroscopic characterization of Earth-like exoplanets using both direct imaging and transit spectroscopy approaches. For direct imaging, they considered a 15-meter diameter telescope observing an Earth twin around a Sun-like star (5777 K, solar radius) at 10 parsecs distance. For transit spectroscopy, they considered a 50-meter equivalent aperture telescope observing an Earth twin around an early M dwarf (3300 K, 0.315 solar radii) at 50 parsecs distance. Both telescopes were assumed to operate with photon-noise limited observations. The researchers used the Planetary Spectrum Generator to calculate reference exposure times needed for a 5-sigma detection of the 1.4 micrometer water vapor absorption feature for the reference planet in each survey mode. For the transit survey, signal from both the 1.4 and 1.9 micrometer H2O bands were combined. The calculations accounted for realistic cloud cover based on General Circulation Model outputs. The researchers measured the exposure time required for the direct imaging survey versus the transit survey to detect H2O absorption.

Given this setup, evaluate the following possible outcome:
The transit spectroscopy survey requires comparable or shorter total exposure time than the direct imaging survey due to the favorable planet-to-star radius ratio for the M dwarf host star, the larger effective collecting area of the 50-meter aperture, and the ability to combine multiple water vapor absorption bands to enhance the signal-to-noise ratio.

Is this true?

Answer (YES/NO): NO